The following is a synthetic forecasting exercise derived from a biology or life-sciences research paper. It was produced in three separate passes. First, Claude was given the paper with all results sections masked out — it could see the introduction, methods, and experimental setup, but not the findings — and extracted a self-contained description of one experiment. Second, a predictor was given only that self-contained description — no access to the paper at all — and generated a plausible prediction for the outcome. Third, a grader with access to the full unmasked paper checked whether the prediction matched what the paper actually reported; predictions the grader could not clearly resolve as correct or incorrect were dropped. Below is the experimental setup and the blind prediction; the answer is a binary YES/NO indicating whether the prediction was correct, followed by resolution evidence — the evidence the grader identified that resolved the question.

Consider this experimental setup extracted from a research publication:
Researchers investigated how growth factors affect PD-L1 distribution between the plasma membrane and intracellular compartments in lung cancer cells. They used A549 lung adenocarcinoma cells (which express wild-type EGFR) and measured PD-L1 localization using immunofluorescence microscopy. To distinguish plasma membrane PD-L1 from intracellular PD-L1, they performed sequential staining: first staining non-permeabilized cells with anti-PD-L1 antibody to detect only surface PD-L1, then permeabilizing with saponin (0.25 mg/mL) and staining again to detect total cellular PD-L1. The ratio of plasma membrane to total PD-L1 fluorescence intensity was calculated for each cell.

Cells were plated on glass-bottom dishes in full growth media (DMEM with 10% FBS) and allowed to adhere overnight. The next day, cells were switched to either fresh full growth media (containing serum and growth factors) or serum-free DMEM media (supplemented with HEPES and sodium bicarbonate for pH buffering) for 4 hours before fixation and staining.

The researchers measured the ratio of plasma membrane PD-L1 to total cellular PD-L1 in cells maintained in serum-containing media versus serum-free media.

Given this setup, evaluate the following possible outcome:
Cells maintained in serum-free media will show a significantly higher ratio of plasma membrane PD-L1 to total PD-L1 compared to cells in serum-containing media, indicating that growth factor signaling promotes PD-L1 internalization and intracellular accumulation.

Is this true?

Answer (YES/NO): NO